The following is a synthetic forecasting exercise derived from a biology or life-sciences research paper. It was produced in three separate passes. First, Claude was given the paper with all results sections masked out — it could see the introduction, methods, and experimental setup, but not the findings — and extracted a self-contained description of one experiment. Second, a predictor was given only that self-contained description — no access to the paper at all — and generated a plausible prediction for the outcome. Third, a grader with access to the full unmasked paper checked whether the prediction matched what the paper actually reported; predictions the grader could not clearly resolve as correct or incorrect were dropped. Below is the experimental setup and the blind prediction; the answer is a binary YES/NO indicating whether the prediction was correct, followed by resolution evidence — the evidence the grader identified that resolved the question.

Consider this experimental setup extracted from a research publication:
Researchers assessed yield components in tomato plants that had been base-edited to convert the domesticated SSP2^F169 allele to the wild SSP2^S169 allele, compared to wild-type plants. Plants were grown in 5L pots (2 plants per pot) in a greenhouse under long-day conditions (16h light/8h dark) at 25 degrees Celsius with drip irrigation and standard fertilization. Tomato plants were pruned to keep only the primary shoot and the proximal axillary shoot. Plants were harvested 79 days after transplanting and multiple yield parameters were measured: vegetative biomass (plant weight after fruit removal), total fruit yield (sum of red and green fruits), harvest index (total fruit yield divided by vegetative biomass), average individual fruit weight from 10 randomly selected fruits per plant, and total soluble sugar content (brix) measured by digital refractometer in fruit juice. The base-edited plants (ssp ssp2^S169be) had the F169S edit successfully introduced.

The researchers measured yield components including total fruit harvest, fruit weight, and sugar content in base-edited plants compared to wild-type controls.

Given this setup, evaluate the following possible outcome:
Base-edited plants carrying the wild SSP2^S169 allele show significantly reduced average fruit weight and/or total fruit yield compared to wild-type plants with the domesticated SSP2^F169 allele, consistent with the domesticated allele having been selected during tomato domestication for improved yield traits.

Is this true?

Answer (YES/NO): NO